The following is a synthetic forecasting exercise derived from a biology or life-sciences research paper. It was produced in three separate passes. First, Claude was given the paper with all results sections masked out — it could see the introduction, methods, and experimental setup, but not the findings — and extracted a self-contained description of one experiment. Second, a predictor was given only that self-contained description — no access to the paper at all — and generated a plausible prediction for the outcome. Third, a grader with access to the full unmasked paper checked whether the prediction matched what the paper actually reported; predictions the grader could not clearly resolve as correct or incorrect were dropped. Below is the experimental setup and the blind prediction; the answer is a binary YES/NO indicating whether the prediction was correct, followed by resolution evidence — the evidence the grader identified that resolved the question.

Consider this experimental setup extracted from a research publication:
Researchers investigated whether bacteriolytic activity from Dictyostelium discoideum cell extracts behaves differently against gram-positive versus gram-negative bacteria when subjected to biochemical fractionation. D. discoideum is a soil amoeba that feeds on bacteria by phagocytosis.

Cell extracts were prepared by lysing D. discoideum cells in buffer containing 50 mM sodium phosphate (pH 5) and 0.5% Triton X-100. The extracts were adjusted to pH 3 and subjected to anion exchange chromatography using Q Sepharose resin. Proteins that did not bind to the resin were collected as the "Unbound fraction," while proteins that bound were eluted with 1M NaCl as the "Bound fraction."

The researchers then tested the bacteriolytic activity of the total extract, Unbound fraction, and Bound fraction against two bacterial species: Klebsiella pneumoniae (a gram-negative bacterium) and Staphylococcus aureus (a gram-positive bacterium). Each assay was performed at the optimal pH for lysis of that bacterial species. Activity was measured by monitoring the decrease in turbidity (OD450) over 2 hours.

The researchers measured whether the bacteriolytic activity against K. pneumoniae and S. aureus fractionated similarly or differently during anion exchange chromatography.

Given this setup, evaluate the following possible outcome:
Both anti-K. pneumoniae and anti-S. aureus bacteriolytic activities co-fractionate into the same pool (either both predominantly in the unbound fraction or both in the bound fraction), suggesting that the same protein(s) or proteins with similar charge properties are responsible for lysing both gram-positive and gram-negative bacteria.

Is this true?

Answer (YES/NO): NO